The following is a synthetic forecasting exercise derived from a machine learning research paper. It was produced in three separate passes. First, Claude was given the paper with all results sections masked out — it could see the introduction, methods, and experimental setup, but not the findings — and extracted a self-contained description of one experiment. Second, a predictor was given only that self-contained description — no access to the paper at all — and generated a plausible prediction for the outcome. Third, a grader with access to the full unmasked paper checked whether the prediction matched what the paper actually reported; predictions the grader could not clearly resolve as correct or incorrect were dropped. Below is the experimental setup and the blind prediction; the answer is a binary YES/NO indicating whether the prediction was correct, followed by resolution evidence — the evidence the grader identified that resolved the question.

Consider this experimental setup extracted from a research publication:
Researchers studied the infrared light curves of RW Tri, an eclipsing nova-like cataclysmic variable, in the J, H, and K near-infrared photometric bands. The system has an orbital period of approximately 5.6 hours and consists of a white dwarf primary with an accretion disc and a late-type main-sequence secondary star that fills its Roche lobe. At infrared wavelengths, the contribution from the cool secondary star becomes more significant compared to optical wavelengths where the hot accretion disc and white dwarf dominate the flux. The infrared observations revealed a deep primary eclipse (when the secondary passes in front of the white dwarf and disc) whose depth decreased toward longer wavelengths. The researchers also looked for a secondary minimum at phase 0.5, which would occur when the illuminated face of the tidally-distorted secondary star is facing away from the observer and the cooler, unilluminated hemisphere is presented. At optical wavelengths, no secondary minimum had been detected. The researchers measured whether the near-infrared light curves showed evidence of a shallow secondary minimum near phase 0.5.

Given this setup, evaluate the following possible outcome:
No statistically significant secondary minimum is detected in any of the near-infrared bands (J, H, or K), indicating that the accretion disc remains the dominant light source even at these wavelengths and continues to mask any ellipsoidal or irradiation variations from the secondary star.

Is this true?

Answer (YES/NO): NO